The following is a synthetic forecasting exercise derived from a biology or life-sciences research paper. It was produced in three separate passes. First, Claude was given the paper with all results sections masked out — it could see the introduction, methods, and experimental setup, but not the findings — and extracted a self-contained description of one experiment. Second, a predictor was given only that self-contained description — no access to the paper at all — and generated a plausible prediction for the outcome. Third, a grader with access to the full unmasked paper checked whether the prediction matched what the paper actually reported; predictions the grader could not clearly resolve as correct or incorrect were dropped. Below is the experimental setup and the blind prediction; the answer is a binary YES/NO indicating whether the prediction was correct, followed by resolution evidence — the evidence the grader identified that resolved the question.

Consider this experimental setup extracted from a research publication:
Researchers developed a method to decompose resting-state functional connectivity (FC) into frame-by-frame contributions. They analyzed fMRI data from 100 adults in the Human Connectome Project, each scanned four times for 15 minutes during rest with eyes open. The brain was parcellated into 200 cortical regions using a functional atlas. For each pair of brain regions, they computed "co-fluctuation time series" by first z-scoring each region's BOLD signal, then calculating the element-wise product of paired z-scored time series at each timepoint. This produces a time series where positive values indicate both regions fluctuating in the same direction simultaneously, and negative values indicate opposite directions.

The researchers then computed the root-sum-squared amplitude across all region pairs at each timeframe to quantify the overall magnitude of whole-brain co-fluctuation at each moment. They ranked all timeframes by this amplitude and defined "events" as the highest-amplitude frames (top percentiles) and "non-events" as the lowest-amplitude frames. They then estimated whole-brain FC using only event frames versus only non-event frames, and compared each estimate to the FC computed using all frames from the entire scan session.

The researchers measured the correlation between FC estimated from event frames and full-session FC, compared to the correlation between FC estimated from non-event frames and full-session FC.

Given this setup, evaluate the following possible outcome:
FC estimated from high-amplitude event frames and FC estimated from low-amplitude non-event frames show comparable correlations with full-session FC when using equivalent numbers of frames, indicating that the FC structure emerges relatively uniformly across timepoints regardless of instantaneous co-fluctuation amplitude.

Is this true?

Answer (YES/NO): NO